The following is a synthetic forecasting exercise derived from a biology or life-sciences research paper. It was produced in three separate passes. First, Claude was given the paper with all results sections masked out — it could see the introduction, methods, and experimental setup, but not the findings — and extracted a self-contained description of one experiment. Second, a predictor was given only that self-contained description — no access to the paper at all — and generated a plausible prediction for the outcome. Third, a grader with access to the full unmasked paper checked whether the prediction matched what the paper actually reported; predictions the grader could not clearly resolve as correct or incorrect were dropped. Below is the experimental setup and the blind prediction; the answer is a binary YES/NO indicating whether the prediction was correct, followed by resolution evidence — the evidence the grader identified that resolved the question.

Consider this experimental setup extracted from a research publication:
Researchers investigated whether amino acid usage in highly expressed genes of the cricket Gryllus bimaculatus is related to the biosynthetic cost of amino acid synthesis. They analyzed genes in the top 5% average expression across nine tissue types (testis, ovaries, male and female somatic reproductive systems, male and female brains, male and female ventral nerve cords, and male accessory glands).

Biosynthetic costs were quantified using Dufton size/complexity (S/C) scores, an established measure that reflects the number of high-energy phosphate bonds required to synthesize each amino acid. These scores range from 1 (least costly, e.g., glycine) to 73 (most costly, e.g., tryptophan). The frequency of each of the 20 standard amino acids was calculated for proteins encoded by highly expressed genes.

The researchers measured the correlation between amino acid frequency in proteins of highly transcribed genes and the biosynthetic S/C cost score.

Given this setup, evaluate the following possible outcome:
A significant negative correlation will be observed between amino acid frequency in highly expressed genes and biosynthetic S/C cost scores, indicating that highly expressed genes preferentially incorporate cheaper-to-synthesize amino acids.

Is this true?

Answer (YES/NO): YES